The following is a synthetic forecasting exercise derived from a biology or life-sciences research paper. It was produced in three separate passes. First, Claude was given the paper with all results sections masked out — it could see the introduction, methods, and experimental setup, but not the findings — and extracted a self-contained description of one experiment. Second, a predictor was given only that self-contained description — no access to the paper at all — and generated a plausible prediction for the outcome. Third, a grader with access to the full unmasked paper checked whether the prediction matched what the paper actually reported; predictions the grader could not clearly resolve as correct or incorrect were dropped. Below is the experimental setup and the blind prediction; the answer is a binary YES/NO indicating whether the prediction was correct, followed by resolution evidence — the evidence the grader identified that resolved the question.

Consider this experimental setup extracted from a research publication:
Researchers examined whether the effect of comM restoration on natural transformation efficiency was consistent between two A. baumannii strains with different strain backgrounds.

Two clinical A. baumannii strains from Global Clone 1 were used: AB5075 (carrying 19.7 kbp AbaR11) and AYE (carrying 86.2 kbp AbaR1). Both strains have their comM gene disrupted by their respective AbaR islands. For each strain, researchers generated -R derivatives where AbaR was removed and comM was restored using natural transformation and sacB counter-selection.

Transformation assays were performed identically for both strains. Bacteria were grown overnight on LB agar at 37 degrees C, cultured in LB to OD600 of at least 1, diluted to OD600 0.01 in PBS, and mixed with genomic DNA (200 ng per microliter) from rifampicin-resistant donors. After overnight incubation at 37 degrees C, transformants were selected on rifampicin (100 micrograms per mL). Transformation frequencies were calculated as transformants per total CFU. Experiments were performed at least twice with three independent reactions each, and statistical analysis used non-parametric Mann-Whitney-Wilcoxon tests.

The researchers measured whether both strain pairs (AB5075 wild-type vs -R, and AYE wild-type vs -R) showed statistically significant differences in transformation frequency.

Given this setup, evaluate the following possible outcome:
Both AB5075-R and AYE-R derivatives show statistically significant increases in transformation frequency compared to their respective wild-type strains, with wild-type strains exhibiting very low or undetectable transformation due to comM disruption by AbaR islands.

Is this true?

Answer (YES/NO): YES